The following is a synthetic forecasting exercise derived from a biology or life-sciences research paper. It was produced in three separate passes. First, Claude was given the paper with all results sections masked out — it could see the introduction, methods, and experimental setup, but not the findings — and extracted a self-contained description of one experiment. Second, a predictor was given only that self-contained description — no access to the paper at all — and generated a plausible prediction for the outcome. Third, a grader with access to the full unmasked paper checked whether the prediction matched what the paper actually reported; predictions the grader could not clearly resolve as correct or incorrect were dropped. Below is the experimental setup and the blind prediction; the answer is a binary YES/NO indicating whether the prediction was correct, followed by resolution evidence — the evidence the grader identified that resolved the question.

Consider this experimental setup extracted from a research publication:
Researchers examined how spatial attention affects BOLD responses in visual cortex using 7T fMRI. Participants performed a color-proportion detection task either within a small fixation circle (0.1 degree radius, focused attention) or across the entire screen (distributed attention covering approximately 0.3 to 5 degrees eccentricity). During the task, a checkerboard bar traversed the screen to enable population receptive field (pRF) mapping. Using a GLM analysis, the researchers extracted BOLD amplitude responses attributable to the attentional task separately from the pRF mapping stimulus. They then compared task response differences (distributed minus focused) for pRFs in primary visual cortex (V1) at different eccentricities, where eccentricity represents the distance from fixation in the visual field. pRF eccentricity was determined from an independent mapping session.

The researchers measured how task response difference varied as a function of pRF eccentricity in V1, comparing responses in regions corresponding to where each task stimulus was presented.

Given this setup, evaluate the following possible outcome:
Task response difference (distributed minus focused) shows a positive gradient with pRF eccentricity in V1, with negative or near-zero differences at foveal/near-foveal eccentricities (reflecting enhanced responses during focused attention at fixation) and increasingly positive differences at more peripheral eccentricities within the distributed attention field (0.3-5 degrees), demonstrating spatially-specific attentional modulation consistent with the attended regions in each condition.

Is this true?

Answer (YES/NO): YES